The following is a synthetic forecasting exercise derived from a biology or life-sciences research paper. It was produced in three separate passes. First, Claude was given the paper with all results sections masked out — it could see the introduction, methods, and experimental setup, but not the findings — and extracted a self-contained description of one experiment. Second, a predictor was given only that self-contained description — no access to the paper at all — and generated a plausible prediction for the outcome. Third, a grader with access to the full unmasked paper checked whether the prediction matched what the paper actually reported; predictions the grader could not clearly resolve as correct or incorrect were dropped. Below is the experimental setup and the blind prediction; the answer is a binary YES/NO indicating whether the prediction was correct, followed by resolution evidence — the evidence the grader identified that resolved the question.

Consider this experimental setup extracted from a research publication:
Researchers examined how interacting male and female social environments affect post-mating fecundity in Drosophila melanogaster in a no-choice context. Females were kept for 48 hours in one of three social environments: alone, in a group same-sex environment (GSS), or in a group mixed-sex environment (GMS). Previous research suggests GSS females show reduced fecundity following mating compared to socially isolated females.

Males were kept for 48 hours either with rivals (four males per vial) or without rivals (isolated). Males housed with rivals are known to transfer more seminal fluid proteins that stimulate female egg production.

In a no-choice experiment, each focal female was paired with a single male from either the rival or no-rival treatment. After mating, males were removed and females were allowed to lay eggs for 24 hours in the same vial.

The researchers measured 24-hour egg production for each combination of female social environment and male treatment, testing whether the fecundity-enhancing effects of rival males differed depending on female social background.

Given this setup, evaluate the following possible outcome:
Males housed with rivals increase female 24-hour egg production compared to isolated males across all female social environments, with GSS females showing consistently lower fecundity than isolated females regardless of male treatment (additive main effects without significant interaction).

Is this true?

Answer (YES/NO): NO